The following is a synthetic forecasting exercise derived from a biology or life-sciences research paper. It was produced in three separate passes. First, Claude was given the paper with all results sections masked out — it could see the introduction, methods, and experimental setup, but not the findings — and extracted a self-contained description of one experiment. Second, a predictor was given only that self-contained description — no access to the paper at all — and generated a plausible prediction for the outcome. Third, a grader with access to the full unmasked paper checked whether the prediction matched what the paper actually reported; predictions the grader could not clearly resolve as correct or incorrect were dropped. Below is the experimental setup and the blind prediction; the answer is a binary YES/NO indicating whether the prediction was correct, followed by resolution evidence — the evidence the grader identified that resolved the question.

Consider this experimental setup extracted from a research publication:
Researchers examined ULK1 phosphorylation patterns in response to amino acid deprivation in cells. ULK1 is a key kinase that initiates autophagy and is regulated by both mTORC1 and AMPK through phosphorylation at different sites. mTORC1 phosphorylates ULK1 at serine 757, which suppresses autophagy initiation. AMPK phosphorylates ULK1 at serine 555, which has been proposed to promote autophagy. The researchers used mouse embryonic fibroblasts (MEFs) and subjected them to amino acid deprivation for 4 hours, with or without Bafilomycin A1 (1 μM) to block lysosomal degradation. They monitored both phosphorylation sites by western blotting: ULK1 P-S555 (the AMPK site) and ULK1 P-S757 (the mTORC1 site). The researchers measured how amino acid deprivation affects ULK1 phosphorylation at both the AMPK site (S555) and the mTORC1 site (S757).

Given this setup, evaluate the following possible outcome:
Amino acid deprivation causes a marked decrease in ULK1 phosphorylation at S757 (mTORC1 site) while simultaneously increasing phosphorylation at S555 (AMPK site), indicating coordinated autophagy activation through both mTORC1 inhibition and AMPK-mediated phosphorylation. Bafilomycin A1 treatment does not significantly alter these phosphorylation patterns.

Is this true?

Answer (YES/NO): NO